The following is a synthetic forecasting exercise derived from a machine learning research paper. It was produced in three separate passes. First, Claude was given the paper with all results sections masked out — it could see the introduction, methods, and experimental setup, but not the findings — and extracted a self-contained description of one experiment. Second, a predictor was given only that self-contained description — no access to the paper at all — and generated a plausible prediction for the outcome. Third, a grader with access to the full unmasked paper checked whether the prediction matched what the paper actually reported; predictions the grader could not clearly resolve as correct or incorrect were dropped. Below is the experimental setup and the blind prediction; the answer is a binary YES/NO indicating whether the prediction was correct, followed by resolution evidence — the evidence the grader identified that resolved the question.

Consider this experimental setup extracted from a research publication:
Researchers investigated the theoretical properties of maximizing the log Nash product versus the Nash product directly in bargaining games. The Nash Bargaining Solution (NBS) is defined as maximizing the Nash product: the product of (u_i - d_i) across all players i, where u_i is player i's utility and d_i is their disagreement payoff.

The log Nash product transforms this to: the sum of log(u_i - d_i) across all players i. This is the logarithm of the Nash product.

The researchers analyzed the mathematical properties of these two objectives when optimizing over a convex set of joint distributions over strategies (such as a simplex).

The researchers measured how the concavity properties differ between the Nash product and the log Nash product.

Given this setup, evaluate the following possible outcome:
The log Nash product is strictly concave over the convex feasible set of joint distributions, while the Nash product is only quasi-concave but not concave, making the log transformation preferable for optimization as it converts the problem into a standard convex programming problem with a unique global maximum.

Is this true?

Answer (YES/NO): NO